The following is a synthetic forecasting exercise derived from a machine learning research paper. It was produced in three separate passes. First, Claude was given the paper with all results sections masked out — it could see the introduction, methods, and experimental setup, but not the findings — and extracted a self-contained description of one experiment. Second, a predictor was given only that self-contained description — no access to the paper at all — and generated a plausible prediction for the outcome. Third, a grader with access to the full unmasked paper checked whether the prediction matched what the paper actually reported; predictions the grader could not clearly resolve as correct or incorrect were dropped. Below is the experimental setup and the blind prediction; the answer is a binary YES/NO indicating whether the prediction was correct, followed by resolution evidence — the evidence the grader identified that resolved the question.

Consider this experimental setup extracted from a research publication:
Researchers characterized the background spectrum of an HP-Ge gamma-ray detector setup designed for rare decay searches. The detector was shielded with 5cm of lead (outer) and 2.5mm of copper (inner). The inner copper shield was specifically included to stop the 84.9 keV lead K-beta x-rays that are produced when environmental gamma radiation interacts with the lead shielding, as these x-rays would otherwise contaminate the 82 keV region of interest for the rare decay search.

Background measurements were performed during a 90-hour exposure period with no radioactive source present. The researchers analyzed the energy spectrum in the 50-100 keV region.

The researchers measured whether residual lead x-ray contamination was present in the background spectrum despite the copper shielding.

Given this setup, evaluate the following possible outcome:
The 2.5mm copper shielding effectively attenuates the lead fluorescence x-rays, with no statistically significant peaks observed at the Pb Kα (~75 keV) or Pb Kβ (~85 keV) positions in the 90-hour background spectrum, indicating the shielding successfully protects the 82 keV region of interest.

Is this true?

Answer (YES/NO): NO